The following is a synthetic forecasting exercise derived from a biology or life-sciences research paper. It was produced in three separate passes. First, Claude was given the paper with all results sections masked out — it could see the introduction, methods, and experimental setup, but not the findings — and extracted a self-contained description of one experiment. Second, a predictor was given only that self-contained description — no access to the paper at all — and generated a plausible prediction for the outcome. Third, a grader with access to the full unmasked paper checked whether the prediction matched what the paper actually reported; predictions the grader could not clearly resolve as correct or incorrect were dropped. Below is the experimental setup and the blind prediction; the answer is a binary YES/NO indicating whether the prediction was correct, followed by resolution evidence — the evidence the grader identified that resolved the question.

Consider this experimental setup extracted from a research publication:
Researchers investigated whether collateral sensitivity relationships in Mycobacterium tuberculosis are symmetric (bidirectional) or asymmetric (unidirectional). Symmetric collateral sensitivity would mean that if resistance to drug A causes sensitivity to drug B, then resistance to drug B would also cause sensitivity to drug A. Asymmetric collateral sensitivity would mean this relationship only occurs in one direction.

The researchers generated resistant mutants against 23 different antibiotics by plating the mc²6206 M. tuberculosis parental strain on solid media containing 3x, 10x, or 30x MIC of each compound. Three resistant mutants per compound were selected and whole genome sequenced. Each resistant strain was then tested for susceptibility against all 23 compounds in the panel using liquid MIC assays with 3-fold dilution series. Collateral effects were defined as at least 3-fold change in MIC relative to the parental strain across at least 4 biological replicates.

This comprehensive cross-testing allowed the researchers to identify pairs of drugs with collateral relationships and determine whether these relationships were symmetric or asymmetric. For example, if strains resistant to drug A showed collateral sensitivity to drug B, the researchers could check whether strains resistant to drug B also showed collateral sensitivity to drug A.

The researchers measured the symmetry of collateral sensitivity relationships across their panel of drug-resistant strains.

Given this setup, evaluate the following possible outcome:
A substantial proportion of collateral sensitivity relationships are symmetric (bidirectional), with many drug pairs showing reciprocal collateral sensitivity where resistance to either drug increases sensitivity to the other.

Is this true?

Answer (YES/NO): NO